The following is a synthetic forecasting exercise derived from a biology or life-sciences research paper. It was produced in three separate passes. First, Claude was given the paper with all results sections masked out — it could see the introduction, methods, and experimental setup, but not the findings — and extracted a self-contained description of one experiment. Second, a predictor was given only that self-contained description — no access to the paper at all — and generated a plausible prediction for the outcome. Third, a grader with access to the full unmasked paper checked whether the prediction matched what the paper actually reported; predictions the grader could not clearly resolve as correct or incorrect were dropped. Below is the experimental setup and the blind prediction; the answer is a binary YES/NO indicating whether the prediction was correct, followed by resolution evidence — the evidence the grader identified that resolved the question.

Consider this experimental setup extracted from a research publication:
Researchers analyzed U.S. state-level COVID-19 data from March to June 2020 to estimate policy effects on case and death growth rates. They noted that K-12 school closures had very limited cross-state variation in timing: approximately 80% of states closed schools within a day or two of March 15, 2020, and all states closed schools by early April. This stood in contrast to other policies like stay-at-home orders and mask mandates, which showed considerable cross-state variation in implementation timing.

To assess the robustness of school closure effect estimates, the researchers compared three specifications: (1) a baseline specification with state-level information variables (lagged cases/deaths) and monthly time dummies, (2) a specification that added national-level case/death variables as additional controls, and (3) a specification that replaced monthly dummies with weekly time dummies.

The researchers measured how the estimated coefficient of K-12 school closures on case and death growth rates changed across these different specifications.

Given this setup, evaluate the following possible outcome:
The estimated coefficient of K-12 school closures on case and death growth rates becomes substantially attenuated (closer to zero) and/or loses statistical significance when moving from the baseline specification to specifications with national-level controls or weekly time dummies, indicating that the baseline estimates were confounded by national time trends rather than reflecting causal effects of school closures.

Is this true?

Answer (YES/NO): YES